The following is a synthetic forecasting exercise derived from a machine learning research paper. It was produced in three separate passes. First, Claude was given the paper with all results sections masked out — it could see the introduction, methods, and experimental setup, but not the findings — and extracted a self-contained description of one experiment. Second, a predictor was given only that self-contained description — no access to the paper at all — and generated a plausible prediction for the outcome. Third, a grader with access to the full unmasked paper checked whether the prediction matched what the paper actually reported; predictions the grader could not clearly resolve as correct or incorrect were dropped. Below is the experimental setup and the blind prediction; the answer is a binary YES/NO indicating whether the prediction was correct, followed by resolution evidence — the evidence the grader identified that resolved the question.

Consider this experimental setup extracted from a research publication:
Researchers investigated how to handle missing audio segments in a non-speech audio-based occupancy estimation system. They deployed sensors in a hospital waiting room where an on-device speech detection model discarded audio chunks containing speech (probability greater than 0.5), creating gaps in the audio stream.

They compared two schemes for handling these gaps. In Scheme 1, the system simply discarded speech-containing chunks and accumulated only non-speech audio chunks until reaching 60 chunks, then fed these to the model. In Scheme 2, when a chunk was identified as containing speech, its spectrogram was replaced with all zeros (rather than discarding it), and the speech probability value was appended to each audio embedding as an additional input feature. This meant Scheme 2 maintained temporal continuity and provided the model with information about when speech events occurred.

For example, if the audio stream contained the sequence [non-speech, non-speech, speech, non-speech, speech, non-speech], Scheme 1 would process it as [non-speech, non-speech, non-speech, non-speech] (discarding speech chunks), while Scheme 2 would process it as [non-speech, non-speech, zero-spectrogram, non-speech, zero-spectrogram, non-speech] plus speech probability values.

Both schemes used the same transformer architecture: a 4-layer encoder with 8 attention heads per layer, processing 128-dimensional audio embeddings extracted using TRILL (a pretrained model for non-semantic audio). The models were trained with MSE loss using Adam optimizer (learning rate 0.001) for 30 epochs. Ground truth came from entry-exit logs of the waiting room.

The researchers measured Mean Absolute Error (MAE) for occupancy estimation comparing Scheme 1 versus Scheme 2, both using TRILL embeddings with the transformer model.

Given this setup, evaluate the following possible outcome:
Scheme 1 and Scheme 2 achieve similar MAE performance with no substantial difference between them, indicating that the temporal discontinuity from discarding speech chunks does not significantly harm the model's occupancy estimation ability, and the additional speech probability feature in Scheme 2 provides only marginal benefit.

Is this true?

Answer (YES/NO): YES